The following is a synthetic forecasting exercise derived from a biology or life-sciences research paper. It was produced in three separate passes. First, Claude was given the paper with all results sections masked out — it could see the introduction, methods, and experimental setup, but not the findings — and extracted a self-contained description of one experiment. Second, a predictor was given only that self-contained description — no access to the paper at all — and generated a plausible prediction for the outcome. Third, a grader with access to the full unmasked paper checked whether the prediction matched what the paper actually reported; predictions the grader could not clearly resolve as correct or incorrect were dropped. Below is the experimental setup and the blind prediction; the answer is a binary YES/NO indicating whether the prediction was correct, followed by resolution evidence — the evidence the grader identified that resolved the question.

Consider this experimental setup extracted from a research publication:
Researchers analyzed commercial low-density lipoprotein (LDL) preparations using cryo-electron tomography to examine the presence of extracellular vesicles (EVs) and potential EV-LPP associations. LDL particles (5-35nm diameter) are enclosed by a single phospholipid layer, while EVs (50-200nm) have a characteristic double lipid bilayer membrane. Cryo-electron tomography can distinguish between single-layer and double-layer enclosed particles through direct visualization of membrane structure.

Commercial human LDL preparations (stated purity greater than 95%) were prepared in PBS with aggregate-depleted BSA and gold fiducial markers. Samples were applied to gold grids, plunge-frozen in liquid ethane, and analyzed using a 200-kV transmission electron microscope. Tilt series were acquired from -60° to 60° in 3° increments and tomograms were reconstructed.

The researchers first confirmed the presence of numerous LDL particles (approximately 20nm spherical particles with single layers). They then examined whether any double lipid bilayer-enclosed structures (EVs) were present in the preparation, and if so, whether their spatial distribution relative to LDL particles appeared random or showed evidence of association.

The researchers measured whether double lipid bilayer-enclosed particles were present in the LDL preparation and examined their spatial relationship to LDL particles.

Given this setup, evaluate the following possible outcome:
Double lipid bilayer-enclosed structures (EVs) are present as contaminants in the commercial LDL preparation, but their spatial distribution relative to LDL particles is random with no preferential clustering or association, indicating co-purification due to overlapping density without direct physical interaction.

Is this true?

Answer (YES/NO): NO